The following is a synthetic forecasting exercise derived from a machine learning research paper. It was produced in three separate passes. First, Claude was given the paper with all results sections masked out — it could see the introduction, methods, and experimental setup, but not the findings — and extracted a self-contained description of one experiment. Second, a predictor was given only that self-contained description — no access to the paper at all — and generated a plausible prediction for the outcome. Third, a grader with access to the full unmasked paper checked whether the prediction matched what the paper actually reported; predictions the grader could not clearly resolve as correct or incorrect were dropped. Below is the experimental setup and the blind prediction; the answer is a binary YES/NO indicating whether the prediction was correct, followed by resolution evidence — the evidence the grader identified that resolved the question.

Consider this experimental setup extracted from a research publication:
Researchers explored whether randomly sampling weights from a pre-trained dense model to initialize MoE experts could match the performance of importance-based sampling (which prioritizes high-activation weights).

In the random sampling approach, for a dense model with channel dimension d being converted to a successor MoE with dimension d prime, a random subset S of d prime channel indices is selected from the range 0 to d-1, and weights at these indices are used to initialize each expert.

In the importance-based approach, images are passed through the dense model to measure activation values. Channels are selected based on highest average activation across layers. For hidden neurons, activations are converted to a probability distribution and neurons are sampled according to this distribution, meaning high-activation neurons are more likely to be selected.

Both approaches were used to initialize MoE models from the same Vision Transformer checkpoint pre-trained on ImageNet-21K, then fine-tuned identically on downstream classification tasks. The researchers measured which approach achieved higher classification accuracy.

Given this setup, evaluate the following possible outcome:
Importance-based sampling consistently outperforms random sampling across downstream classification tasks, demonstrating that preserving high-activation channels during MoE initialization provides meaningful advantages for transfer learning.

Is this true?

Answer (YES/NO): NO